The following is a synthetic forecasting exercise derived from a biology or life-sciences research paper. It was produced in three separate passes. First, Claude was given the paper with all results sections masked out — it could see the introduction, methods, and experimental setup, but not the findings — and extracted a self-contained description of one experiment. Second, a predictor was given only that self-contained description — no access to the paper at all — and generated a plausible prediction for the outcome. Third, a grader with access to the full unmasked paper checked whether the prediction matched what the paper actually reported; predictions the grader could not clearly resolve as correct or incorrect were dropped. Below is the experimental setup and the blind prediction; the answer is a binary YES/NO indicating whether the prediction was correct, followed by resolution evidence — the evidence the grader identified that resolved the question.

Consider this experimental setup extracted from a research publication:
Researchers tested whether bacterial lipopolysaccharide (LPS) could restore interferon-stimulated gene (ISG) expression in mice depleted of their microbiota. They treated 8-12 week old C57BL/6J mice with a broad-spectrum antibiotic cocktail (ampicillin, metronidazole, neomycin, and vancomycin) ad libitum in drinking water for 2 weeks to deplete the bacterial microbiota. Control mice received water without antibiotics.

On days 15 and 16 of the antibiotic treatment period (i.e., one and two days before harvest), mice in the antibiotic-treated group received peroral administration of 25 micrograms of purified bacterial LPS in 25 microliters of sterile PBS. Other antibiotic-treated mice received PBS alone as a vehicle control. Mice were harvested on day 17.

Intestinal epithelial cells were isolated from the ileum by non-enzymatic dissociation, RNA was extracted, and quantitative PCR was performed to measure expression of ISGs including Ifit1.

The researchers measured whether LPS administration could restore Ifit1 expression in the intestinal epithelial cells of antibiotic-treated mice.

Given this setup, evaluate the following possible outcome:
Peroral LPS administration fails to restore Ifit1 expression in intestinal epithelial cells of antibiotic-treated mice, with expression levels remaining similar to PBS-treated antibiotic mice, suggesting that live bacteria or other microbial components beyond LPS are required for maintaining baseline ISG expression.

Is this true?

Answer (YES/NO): NO